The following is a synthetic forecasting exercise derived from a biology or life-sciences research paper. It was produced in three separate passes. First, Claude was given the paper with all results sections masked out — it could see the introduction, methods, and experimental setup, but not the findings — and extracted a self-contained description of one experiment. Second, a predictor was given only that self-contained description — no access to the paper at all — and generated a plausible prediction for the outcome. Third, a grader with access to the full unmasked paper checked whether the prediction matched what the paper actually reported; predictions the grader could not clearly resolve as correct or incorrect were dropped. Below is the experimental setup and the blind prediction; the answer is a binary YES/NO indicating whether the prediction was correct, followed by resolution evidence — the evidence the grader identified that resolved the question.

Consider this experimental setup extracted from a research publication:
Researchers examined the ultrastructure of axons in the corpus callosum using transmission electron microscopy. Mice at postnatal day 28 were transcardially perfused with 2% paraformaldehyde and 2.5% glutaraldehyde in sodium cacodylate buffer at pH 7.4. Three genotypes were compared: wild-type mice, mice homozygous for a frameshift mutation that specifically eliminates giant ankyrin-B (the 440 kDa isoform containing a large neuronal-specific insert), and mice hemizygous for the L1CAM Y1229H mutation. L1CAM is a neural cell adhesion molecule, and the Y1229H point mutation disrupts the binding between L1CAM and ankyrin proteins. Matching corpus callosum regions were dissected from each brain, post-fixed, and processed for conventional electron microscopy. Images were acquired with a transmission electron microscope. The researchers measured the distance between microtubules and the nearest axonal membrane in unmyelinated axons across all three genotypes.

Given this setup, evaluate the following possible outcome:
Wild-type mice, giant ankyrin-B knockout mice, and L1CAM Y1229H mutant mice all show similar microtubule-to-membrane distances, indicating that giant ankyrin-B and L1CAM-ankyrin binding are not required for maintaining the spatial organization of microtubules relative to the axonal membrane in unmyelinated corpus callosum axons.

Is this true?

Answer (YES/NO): NO